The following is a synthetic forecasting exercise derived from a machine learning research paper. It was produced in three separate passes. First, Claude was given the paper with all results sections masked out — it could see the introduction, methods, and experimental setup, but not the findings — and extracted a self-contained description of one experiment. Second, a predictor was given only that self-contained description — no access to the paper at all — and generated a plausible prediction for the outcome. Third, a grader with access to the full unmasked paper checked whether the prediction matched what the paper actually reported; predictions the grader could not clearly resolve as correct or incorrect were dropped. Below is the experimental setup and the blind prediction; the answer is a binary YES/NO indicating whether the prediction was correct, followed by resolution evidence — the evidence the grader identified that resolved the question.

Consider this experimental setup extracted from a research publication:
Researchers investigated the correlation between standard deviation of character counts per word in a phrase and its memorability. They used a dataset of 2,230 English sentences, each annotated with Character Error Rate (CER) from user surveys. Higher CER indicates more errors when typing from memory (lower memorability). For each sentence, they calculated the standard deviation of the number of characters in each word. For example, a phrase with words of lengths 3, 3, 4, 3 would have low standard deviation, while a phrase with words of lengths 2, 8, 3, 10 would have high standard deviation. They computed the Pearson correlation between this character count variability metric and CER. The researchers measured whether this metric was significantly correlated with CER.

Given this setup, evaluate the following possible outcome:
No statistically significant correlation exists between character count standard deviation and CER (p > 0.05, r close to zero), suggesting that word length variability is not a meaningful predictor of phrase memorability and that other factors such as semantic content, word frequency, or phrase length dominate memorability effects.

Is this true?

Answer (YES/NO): NO